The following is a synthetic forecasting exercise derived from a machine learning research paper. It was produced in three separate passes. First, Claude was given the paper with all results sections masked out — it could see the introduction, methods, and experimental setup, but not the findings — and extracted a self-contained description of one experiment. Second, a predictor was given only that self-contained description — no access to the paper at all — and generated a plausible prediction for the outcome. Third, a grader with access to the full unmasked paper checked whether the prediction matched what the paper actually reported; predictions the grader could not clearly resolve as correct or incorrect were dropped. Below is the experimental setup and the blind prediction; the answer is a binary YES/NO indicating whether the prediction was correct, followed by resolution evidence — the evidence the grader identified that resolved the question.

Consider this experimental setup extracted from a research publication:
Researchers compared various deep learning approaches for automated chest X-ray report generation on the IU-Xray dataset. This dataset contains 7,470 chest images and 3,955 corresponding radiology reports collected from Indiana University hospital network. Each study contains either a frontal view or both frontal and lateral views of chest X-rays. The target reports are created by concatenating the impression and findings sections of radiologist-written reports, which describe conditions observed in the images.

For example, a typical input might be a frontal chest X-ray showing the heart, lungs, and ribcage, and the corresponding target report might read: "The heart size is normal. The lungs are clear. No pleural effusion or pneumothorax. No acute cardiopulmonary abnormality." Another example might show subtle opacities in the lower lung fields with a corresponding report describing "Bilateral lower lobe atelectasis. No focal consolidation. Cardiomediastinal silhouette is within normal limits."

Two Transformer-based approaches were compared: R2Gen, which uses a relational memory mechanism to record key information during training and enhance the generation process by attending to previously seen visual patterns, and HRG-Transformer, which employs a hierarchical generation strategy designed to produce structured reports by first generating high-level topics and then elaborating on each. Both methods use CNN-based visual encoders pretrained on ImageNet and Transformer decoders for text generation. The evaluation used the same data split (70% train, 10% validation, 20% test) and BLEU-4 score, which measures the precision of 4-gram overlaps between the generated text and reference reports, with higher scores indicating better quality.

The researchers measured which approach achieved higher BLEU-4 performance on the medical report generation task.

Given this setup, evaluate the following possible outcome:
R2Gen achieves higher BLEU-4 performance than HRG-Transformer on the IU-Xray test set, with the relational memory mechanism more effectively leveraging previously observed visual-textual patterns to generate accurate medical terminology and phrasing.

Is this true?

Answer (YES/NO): YES